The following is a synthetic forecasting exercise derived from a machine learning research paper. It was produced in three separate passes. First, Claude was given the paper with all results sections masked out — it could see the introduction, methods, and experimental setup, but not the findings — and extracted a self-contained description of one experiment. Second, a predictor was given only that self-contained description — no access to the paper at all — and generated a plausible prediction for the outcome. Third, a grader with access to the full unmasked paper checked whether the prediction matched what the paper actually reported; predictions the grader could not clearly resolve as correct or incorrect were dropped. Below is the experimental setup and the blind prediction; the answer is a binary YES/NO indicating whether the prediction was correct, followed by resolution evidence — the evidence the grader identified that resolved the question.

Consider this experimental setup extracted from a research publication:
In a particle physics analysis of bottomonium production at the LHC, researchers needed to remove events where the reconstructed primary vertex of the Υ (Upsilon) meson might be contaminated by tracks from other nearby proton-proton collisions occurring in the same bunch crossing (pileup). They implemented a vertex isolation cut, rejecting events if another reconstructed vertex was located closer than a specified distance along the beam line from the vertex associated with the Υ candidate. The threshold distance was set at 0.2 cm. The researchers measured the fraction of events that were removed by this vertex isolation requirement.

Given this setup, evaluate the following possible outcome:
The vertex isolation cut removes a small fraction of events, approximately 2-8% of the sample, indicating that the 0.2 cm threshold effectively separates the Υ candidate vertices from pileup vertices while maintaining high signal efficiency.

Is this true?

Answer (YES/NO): YES